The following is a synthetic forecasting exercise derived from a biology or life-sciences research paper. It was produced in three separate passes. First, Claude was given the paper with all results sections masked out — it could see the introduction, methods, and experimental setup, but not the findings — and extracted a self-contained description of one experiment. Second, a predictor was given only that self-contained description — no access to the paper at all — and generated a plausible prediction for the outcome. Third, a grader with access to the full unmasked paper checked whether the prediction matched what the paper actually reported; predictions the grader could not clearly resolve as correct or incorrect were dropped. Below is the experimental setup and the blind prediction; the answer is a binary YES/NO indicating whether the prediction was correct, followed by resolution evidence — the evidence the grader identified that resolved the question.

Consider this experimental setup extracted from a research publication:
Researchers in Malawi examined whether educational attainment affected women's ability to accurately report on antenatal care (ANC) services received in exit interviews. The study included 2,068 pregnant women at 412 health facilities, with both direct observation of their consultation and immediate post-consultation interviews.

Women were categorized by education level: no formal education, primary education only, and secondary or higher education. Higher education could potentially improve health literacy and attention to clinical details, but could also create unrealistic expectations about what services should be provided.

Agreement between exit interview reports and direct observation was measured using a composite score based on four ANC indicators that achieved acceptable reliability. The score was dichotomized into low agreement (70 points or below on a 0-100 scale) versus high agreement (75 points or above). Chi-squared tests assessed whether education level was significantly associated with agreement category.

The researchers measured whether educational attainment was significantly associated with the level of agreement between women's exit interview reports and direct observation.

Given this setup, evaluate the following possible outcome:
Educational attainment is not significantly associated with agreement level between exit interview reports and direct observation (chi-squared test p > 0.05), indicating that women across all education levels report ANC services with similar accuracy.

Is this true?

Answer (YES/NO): YES